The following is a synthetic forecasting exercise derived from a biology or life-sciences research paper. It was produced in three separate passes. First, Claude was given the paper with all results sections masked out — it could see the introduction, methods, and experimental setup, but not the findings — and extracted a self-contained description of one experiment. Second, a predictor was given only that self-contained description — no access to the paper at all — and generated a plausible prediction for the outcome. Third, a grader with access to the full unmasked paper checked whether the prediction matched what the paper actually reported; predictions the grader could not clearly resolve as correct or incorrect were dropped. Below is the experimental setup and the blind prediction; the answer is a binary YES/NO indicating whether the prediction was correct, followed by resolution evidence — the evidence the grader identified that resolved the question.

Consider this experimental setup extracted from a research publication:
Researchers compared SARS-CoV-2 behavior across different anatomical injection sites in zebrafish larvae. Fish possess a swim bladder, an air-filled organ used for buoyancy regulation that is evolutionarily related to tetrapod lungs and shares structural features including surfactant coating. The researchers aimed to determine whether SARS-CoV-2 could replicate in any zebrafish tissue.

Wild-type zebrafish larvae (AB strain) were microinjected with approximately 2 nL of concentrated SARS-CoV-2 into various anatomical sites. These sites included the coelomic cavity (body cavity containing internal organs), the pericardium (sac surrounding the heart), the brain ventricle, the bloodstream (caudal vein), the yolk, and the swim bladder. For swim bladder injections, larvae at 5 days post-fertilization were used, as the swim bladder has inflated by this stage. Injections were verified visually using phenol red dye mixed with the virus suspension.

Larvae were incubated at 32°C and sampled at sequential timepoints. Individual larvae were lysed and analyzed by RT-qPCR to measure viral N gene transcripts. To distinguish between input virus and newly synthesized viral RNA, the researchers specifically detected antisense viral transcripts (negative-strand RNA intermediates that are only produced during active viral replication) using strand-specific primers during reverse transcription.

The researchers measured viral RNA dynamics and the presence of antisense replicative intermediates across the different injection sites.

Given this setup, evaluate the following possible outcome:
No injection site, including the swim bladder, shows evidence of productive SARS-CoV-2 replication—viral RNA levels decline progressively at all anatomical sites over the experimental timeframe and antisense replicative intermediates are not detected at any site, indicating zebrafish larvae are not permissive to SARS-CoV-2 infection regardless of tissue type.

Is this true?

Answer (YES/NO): NO